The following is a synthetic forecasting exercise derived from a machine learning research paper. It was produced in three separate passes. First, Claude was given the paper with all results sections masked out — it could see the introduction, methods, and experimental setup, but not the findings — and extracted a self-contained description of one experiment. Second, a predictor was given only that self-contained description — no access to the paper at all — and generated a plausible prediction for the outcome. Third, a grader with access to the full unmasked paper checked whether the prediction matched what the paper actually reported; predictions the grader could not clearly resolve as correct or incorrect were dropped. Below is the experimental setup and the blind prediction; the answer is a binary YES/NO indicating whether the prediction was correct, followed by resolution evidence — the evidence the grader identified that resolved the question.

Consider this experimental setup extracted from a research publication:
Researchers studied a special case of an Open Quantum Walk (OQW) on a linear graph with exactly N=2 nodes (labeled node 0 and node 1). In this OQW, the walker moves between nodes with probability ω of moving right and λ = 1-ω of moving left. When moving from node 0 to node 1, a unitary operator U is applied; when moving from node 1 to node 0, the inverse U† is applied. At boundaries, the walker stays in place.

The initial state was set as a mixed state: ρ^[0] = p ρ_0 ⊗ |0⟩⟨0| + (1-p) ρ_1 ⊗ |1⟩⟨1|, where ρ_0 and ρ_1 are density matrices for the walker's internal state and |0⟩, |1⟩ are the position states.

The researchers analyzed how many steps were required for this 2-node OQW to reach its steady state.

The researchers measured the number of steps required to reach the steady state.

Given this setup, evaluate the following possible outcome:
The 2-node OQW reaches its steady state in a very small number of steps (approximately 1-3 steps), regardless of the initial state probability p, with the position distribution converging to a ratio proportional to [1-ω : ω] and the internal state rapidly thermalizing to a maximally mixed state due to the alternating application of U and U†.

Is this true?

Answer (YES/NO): NO